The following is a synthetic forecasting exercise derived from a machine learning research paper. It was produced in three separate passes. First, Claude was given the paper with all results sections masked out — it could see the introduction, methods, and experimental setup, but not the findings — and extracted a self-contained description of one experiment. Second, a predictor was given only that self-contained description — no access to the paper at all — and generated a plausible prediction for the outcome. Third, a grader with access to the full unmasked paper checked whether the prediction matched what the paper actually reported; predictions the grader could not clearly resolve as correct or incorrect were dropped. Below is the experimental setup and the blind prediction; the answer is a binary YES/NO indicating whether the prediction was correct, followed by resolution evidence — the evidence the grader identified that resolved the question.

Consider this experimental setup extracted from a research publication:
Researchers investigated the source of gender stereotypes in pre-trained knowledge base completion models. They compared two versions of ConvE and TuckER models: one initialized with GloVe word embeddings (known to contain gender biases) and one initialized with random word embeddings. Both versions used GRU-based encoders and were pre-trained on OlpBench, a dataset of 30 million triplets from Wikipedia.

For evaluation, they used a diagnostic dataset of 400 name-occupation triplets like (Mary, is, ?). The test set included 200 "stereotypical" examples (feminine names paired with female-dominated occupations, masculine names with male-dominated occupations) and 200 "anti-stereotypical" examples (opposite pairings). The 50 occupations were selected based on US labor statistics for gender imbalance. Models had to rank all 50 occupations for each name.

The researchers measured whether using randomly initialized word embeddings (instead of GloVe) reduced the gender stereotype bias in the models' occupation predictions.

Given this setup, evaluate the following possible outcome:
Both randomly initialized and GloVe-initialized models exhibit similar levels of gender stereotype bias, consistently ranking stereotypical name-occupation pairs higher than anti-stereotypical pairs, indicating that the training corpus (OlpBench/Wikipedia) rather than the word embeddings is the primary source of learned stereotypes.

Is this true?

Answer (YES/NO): YES